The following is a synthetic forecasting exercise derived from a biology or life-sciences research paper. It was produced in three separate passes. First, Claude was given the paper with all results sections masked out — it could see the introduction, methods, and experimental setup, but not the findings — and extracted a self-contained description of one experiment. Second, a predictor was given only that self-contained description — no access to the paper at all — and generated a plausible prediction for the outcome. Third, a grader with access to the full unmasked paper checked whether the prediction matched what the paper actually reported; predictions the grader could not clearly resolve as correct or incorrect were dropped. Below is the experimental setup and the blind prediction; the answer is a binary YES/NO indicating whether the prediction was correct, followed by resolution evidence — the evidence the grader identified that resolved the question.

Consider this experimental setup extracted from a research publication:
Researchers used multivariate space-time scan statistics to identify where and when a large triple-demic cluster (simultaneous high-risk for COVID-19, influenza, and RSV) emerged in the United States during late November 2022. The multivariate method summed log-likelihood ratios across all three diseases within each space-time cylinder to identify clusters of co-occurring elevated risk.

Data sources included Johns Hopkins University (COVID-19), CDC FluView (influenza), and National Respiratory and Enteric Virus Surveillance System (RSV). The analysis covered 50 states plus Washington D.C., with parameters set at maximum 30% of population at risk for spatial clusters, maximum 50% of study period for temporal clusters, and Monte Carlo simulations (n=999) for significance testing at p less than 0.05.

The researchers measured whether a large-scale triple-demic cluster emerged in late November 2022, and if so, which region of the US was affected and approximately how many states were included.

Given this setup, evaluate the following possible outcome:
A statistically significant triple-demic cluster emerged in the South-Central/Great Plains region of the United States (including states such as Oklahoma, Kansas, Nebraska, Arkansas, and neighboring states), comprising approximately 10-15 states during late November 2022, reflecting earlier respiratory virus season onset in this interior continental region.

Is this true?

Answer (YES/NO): NO